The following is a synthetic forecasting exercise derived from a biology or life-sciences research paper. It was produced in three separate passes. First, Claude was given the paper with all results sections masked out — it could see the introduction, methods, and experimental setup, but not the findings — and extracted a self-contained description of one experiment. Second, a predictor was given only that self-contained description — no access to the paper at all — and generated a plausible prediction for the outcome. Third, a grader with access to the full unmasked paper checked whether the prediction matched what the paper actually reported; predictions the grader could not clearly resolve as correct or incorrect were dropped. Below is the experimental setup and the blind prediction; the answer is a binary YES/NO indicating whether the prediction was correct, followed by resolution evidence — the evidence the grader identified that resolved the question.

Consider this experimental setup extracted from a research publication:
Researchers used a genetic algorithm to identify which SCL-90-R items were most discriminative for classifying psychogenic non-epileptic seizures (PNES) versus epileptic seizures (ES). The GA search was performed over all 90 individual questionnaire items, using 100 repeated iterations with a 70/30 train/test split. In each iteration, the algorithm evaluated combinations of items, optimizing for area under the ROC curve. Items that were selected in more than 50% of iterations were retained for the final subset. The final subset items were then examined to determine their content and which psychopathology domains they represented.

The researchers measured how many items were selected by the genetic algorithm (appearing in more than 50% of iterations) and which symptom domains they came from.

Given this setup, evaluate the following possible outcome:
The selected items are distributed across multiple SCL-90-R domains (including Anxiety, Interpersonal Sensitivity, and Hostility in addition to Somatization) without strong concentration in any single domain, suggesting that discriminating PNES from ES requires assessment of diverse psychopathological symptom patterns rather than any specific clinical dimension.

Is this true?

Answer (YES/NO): NO